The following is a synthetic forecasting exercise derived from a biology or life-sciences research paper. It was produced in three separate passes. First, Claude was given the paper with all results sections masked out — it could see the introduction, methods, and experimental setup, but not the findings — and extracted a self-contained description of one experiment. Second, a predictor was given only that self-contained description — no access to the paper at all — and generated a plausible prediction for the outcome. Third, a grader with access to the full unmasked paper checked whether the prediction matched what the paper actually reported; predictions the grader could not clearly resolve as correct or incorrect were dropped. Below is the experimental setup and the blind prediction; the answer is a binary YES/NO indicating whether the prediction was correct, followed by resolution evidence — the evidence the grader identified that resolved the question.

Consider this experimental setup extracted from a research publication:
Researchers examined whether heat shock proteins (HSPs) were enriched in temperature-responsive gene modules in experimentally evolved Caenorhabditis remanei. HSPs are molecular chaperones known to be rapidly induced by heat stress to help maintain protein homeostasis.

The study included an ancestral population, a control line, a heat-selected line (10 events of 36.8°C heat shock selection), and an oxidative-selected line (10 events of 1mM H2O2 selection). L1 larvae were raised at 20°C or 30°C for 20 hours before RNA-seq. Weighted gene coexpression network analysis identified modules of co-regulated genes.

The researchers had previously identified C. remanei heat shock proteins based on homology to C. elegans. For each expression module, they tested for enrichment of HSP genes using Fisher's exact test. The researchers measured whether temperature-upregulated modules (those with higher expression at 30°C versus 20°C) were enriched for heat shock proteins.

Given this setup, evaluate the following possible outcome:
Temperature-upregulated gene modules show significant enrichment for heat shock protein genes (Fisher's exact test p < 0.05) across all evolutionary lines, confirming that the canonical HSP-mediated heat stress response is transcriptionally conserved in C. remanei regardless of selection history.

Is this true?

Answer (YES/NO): NO